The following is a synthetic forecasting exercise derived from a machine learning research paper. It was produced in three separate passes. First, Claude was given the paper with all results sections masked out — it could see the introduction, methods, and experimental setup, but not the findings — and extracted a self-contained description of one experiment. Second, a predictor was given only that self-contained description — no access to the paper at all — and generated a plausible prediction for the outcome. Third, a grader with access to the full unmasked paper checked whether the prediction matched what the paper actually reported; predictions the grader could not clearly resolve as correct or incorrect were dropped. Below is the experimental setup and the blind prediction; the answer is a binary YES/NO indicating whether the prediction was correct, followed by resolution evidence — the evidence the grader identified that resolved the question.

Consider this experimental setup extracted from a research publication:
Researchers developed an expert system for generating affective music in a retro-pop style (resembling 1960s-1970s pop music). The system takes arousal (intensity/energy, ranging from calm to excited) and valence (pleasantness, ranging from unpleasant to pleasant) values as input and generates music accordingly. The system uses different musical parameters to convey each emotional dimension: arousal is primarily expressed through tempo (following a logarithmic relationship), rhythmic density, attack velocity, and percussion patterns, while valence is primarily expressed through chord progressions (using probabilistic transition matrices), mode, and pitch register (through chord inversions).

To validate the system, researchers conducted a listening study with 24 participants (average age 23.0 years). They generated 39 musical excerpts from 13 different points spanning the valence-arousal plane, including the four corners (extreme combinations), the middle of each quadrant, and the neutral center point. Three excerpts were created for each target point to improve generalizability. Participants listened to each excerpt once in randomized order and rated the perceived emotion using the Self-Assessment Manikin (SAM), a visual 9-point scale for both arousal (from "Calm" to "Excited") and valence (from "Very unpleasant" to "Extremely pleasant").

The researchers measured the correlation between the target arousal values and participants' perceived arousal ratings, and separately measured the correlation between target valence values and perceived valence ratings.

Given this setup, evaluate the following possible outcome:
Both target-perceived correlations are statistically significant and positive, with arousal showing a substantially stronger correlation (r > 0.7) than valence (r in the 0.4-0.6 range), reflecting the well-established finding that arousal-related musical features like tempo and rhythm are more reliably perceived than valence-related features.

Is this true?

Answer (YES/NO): NO